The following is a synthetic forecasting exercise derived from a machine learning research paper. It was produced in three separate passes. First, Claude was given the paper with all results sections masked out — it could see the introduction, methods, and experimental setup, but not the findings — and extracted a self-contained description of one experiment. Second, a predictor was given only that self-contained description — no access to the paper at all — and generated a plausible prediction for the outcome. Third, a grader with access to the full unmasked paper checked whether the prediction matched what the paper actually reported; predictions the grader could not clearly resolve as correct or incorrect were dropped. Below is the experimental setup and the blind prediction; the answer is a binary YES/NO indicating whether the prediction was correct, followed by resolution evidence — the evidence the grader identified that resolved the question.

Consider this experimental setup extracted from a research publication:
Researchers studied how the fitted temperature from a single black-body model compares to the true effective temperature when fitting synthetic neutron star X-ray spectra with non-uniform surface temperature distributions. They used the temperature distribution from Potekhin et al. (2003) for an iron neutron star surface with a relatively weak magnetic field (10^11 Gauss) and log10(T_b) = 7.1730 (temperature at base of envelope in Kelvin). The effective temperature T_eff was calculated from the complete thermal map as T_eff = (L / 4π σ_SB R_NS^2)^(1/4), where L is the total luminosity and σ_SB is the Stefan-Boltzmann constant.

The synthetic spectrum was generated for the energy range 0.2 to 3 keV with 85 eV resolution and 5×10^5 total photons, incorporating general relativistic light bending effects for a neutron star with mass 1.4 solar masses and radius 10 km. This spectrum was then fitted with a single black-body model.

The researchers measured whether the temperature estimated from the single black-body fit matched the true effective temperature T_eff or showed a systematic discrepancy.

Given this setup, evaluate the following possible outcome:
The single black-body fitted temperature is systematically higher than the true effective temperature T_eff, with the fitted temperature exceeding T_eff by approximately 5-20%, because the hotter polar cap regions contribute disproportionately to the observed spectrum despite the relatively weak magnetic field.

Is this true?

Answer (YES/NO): YES